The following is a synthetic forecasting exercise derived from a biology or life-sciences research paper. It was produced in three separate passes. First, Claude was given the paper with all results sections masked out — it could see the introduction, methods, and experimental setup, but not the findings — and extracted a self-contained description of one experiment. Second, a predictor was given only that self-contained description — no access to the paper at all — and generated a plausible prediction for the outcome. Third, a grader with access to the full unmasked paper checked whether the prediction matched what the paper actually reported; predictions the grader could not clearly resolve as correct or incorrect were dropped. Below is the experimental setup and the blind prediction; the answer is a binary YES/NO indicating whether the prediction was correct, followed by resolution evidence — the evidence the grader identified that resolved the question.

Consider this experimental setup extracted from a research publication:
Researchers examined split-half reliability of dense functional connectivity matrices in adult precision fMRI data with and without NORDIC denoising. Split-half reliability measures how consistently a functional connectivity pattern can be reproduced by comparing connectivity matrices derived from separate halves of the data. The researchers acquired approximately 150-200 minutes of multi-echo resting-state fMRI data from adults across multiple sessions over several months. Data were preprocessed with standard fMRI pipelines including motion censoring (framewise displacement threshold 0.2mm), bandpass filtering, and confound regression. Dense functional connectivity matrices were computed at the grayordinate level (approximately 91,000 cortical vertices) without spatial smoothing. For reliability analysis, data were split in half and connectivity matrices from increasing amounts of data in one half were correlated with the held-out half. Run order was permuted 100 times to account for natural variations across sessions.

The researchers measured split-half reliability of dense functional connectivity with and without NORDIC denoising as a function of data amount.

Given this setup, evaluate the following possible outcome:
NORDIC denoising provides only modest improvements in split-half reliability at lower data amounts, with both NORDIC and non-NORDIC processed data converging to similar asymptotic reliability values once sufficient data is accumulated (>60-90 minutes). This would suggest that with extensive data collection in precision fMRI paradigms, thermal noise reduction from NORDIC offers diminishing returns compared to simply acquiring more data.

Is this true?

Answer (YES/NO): NO